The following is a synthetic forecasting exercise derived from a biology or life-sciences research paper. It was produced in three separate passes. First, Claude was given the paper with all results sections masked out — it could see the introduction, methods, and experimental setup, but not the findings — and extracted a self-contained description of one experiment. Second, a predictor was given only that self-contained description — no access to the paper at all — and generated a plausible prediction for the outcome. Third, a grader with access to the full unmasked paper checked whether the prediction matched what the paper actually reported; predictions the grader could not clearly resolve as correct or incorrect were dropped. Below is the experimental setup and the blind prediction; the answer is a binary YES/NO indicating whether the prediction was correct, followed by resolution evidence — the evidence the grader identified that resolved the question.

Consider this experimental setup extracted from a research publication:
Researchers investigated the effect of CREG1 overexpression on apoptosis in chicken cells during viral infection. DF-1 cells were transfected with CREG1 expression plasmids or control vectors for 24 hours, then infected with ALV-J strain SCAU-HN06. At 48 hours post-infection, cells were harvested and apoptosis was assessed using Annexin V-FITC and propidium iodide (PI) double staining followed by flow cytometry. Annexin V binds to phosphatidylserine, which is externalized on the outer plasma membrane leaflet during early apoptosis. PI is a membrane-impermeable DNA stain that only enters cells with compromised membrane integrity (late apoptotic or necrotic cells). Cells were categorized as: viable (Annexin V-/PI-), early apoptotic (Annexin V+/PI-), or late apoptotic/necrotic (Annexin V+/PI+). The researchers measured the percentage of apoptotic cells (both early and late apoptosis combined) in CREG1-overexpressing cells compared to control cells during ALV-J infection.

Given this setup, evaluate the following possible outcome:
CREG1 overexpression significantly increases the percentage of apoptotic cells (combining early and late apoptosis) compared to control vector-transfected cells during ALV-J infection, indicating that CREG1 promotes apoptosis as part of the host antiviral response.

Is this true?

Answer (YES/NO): YES